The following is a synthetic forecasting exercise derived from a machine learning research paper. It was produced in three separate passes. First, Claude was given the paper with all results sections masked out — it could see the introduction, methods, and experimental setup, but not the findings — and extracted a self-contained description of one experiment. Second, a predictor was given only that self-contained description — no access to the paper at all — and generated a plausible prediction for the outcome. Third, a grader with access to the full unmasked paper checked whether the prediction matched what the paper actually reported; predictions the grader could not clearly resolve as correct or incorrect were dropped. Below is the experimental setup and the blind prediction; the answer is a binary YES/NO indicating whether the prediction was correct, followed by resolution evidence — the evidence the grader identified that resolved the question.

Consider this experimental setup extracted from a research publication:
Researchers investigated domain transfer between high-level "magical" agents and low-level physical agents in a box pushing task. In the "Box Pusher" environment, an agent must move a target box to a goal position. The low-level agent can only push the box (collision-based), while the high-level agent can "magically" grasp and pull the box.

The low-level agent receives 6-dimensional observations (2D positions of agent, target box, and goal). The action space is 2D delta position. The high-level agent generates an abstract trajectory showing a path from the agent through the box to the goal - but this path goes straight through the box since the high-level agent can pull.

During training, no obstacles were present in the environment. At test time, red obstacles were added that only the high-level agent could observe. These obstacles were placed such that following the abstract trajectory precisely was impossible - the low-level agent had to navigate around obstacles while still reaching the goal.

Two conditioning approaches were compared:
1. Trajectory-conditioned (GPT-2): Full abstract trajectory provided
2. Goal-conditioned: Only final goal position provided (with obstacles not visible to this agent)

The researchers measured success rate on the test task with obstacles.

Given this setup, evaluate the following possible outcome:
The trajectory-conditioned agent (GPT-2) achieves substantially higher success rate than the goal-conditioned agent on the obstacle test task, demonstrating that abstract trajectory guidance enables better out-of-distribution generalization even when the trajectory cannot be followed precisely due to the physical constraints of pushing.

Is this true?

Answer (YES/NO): YES